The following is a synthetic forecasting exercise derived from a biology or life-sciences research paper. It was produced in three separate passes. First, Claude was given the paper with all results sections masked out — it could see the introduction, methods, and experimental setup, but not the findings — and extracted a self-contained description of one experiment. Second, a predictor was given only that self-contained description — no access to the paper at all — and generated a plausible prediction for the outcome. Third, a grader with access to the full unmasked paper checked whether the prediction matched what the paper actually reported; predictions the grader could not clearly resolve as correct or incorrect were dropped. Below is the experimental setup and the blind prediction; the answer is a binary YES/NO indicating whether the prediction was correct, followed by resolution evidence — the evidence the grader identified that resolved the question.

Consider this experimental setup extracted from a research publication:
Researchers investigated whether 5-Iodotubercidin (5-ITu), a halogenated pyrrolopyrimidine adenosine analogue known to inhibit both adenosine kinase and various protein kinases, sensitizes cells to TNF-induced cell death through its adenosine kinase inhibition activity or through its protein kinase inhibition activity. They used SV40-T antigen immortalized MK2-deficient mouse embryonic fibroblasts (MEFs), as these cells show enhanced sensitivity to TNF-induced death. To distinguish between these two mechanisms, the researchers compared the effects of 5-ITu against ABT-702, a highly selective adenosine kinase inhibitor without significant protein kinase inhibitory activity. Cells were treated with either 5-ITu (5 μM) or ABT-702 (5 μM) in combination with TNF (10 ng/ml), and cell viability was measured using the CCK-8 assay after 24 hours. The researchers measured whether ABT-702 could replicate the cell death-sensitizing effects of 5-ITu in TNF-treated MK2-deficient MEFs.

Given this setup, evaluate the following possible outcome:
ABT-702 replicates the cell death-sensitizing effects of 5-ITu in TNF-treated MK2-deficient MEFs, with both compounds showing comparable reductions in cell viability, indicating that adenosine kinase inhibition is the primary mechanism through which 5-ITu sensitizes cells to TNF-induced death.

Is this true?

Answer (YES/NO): NO